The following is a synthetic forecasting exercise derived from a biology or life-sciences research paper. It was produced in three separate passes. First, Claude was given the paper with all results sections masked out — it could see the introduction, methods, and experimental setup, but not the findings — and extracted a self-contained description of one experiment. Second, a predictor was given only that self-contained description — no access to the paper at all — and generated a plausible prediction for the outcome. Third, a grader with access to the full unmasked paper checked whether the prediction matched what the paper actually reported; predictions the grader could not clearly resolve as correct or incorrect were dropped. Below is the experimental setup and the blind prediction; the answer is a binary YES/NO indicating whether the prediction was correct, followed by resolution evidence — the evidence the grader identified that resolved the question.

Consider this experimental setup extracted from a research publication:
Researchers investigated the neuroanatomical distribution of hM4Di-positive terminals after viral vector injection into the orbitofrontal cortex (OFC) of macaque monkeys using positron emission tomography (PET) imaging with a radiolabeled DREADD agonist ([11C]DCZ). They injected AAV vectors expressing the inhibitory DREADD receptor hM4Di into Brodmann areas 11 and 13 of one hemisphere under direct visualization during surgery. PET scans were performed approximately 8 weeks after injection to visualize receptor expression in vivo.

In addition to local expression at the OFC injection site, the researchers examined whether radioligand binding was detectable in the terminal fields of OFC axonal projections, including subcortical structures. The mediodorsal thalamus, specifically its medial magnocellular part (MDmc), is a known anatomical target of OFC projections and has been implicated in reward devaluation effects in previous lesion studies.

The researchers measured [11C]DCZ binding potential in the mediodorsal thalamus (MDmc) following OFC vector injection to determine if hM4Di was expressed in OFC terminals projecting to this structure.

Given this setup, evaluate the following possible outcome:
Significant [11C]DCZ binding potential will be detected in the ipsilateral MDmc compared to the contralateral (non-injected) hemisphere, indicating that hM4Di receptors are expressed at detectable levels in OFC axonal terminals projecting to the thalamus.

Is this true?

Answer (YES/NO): YES